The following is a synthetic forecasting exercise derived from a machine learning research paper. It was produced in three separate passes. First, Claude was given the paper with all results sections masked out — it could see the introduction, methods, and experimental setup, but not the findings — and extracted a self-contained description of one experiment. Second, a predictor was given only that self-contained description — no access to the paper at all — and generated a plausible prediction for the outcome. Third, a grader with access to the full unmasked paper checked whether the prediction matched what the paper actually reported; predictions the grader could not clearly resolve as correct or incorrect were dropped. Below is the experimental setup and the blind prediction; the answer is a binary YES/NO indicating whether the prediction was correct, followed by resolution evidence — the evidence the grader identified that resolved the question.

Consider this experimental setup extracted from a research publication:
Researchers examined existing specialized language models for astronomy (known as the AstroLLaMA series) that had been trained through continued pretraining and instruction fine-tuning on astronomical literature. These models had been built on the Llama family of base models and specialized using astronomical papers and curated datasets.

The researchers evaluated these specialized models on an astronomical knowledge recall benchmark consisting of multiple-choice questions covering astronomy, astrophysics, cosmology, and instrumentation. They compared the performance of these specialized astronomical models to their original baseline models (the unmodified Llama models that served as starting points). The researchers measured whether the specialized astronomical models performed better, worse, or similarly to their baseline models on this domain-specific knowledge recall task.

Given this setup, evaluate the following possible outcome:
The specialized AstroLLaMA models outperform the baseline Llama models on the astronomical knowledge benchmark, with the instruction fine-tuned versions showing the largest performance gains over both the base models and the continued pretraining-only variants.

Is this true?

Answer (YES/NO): NO